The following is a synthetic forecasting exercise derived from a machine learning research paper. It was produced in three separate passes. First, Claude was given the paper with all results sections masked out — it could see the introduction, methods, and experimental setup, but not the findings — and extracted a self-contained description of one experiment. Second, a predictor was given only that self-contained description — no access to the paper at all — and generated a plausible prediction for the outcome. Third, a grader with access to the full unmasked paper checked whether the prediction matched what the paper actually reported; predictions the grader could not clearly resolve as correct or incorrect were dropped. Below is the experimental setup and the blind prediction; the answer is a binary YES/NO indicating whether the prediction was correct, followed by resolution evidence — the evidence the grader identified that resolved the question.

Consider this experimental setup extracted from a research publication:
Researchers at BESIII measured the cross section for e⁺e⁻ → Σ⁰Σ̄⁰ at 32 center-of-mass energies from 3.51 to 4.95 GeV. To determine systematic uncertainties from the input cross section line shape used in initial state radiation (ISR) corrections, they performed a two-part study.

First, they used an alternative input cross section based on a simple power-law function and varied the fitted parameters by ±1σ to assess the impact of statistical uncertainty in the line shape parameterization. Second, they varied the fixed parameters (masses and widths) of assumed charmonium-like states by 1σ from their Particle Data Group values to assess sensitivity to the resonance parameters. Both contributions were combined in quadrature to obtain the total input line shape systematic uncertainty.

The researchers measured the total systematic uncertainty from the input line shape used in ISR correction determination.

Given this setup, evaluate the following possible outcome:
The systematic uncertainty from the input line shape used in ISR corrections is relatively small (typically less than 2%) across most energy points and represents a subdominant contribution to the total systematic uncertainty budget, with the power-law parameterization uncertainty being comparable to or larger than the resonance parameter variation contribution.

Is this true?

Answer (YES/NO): NO